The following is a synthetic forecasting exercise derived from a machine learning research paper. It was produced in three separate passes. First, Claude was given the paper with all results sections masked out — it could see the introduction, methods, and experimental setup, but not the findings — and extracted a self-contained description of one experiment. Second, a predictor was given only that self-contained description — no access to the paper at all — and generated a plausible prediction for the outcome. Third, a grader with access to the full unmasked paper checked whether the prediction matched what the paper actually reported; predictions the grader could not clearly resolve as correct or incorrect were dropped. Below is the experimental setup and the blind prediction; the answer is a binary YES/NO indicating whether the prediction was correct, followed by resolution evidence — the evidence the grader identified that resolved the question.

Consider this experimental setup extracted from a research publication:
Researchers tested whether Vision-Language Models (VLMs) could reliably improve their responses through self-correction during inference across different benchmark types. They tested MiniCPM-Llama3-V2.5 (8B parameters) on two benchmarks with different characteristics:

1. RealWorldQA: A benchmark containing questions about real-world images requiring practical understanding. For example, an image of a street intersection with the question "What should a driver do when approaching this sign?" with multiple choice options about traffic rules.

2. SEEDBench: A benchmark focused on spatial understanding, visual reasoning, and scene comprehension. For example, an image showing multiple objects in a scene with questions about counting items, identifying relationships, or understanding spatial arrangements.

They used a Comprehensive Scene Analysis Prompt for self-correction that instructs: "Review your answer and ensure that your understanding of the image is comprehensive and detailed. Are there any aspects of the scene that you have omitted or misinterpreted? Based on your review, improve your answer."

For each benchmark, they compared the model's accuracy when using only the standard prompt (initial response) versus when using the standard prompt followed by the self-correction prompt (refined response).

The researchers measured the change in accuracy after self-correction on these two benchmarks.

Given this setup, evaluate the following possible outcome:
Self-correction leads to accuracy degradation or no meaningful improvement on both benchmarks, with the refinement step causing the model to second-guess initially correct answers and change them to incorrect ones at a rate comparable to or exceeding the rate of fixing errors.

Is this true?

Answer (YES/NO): NO